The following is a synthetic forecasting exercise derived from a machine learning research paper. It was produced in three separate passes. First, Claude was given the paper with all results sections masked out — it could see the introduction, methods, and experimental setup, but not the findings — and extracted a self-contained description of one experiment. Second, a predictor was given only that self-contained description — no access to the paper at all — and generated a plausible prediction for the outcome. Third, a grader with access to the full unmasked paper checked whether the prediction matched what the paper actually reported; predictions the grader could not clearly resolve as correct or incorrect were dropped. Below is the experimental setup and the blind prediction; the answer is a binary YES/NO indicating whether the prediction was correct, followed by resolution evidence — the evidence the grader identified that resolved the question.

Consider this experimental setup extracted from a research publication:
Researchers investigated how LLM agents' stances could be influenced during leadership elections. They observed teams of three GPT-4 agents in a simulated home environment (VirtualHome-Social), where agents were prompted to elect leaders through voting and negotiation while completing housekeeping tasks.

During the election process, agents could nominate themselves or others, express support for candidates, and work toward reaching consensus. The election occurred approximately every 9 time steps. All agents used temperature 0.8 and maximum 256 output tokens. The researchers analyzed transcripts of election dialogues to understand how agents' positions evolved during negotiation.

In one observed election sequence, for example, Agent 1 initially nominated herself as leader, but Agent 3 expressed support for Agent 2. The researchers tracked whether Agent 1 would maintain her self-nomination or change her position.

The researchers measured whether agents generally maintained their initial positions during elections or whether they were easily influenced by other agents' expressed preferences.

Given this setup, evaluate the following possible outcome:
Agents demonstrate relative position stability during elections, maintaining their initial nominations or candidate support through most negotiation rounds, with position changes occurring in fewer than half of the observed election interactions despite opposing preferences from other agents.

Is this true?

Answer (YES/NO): NO